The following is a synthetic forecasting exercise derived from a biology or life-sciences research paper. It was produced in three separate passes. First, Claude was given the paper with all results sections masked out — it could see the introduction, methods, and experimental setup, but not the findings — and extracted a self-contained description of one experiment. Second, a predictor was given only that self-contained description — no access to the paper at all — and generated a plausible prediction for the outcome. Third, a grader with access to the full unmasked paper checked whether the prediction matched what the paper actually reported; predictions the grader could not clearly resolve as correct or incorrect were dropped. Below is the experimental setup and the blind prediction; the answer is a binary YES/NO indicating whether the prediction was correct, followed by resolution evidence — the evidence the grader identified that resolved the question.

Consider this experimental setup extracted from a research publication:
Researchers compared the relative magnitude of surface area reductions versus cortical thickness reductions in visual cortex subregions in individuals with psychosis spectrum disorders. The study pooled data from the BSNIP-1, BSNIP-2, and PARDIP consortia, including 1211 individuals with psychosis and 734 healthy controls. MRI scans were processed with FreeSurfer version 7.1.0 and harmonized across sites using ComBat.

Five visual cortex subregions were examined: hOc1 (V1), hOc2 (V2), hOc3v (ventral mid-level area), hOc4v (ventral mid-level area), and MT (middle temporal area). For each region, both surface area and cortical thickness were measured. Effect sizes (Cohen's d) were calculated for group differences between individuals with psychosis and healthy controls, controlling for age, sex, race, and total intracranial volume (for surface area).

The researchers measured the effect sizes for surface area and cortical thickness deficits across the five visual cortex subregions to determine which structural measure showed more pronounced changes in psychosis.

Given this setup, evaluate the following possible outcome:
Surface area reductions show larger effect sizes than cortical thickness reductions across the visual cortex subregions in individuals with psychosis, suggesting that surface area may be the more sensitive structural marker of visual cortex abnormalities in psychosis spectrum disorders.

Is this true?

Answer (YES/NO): NO